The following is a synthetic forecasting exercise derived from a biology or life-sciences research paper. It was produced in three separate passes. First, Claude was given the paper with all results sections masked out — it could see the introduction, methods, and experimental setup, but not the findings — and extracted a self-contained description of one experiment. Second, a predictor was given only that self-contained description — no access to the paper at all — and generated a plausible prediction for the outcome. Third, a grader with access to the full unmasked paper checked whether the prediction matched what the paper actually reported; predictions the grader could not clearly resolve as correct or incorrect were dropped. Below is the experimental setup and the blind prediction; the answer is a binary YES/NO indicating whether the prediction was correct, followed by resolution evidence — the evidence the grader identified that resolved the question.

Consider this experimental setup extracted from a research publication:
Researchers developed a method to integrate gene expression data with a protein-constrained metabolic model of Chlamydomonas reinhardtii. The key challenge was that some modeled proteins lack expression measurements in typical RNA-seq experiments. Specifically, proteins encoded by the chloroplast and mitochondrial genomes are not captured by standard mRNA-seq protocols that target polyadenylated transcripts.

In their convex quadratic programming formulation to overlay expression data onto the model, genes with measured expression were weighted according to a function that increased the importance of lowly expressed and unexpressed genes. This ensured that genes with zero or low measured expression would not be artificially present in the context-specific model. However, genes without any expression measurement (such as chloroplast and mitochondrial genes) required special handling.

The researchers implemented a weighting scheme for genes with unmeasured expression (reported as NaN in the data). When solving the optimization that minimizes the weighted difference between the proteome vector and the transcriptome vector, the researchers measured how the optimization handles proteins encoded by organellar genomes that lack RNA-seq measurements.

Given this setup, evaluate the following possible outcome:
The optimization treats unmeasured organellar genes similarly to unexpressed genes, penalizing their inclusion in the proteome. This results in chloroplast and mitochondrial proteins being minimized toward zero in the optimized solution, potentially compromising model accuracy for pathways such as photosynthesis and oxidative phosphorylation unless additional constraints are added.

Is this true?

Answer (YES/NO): NO